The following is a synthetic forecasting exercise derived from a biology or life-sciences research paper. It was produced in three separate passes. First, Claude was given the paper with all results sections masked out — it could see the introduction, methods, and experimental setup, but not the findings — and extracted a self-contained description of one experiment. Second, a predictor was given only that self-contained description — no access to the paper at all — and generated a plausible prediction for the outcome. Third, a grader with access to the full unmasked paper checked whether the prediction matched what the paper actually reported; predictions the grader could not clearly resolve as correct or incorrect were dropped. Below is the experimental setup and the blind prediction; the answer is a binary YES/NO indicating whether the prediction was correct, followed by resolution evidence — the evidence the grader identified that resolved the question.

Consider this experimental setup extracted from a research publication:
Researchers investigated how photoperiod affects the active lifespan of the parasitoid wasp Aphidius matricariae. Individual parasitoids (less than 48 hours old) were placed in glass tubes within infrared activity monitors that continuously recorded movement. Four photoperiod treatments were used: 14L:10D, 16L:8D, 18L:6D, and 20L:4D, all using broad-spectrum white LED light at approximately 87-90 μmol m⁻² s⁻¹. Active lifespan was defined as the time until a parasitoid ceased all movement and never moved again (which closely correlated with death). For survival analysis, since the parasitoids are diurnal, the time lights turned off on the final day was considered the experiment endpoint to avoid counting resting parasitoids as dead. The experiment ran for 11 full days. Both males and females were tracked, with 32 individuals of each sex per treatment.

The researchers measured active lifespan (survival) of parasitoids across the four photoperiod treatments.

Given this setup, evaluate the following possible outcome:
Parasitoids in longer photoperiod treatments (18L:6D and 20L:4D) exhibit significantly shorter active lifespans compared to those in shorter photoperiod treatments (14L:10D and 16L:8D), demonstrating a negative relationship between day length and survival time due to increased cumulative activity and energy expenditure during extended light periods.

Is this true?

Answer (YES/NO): NO